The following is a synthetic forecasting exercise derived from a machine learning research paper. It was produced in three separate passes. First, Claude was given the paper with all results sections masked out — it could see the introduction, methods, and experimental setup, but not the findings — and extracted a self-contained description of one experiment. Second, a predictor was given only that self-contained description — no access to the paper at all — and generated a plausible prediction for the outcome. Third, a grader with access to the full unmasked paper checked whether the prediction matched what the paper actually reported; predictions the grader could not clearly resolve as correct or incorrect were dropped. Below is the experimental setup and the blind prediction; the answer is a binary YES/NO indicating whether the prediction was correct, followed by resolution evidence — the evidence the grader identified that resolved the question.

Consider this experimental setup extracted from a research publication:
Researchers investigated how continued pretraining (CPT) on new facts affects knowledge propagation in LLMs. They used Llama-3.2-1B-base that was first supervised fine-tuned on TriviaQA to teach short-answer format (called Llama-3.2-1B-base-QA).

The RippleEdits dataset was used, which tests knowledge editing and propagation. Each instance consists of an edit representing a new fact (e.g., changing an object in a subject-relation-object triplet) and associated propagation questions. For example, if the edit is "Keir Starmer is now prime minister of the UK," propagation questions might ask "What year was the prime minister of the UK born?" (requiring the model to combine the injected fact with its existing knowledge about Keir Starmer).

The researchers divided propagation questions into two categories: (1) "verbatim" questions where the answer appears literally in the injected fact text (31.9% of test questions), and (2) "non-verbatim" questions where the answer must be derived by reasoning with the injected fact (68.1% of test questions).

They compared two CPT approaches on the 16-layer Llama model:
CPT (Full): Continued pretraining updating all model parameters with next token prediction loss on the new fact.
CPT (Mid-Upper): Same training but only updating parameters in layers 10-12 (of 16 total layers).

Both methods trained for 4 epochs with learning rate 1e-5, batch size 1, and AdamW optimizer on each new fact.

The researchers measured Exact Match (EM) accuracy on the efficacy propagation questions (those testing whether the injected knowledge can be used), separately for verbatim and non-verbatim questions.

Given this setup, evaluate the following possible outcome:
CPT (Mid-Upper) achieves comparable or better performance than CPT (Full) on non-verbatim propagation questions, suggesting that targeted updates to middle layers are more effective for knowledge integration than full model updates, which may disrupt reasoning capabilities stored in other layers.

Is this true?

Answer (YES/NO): YES